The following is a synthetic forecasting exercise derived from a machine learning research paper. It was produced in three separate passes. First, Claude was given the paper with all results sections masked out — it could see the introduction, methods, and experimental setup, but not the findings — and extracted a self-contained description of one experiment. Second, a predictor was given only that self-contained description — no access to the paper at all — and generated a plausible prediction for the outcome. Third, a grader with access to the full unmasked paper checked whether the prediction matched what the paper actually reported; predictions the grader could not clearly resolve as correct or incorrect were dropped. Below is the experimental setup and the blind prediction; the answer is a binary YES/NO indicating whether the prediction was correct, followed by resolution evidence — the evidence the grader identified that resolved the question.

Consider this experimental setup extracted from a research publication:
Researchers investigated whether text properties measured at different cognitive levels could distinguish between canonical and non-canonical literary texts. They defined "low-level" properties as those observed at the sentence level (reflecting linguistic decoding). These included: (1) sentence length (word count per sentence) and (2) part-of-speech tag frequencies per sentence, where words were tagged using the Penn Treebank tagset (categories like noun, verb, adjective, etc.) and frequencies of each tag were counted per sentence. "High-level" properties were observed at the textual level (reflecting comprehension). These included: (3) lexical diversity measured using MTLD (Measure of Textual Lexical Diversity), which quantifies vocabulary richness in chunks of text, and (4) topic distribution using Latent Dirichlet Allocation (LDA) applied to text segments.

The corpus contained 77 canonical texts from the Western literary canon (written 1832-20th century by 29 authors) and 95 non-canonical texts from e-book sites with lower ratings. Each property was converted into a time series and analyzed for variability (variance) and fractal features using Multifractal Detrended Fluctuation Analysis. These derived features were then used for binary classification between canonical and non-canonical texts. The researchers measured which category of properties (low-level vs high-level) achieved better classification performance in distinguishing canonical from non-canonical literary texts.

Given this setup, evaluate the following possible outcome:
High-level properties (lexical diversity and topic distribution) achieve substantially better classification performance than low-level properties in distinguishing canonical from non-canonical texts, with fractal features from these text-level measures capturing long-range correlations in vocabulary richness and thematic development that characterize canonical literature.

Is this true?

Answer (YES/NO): NO